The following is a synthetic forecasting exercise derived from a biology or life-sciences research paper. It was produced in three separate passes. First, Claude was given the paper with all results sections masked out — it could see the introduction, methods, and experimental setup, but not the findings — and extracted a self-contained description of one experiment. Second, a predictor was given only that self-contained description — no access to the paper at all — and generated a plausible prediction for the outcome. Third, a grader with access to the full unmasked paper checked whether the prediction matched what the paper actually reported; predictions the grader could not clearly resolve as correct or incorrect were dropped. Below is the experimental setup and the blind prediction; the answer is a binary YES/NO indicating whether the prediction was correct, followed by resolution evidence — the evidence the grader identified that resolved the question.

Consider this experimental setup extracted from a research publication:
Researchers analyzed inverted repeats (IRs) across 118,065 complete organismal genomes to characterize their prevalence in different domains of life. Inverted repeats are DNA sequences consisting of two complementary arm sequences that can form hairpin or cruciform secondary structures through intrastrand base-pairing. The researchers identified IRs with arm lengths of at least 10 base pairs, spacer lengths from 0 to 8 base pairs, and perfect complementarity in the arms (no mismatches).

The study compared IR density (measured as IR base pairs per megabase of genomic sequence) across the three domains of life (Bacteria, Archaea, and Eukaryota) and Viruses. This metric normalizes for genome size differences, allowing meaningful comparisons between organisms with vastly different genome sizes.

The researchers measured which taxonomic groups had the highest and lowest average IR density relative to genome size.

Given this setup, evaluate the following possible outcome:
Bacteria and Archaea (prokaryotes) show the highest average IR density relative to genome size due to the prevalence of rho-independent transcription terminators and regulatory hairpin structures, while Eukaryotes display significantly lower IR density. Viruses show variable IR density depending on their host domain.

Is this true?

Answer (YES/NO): NO